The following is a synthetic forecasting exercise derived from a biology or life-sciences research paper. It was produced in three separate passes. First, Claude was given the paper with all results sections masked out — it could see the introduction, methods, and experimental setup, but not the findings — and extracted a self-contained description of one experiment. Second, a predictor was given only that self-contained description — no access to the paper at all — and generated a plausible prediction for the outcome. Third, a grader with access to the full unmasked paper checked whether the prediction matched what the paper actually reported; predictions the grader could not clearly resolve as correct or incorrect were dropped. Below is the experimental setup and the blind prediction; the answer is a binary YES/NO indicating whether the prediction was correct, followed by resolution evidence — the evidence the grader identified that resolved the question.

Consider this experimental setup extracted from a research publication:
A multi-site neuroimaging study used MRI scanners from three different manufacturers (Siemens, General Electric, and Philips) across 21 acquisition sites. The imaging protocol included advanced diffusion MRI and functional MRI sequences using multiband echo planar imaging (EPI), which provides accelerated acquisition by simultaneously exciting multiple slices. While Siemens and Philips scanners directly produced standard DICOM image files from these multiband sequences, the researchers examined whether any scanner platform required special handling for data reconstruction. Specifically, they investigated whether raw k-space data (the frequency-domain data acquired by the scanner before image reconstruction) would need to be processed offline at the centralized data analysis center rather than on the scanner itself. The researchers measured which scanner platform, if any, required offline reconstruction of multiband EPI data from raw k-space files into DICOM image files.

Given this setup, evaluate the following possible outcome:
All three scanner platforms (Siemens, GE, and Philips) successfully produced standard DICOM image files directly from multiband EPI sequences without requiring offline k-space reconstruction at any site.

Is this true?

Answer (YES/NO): NO